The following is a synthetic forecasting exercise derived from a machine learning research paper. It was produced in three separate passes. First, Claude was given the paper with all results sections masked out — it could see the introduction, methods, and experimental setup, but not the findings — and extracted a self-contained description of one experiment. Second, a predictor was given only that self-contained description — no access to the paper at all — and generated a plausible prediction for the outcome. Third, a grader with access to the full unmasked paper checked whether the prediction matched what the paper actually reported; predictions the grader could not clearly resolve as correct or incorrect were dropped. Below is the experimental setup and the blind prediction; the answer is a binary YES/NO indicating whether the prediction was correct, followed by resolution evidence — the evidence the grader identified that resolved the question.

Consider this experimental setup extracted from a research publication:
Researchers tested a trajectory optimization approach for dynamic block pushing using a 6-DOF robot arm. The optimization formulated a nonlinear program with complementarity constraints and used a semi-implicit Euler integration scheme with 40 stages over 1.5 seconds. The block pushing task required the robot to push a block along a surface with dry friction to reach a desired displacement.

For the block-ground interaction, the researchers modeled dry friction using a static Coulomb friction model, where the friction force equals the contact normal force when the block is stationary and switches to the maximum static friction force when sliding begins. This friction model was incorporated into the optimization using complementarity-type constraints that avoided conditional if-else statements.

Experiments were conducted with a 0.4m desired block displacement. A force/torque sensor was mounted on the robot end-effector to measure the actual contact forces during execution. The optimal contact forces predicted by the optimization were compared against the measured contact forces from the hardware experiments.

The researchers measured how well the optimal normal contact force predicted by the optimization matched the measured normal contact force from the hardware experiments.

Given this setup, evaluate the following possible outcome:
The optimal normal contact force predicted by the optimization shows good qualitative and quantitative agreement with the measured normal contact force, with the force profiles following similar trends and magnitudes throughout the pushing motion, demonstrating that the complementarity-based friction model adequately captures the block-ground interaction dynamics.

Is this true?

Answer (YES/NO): NO